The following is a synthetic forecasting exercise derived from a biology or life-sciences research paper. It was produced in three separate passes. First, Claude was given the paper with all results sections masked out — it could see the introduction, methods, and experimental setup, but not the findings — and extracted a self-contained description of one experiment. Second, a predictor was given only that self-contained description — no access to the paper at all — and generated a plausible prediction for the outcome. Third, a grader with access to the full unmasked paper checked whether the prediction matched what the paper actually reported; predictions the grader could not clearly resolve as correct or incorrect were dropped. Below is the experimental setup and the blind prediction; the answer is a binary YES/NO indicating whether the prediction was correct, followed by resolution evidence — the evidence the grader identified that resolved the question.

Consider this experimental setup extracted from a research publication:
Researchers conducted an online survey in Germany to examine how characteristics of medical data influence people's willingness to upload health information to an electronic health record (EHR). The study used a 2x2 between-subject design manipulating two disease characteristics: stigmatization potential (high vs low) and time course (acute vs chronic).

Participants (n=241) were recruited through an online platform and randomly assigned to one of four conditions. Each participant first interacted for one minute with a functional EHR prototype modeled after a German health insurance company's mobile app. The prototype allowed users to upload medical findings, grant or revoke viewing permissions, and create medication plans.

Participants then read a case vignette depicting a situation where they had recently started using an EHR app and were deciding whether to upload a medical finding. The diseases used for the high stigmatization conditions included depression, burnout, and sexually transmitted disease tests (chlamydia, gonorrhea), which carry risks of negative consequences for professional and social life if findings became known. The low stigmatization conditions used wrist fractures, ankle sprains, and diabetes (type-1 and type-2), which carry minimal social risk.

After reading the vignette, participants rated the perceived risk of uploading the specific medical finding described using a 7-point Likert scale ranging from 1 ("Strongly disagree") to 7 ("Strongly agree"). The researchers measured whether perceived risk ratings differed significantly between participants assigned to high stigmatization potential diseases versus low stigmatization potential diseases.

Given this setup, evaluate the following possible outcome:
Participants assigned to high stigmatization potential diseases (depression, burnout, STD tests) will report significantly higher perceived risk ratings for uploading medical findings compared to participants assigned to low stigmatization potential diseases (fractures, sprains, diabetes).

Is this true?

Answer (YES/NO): YES